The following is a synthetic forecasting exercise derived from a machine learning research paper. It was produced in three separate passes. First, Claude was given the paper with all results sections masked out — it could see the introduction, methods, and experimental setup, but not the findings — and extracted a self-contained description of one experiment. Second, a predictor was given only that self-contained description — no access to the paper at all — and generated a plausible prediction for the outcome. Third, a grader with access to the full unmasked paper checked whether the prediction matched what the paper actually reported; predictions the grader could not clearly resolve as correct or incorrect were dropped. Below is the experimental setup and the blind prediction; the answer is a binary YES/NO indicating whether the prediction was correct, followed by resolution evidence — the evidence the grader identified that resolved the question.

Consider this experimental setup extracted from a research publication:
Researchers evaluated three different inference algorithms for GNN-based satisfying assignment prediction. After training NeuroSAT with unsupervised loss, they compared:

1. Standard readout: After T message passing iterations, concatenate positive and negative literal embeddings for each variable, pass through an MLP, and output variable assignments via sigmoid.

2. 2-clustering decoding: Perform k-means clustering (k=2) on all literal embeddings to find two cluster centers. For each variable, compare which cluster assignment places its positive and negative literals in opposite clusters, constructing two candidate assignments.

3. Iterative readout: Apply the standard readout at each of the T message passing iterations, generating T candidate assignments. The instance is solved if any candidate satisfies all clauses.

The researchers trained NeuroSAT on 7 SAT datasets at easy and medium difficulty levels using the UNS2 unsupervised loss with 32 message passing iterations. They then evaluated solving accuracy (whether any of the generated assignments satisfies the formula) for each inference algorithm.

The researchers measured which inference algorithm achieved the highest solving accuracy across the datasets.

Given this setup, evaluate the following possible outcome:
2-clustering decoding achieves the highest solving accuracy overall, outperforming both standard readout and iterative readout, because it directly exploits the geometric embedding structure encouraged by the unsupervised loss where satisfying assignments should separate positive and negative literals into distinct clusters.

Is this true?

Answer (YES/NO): NO